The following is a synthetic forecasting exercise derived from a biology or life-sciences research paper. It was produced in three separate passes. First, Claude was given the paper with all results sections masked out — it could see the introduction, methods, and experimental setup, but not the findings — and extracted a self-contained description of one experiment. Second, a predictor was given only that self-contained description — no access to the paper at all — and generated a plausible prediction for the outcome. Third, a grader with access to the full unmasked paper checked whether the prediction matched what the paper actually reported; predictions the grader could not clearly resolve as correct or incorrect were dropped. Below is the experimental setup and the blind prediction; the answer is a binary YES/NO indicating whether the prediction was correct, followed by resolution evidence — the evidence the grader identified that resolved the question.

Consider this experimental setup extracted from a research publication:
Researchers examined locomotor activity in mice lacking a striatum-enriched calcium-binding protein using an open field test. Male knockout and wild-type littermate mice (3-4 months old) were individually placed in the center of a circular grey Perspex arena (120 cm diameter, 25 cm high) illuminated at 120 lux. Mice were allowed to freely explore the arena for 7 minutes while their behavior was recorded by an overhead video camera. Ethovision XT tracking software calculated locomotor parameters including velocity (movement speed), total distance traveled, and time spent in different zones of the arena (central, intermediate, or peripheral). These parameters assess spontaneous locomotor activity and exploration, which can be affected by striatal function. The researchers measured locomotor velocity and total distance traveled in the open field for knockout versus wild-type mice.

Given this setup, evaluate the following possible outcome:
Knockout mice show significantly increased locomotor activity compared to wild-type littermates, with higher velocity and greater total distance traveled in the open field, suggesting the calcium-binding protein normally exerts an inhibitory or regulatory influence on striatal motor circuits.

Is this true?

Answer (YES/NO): NO